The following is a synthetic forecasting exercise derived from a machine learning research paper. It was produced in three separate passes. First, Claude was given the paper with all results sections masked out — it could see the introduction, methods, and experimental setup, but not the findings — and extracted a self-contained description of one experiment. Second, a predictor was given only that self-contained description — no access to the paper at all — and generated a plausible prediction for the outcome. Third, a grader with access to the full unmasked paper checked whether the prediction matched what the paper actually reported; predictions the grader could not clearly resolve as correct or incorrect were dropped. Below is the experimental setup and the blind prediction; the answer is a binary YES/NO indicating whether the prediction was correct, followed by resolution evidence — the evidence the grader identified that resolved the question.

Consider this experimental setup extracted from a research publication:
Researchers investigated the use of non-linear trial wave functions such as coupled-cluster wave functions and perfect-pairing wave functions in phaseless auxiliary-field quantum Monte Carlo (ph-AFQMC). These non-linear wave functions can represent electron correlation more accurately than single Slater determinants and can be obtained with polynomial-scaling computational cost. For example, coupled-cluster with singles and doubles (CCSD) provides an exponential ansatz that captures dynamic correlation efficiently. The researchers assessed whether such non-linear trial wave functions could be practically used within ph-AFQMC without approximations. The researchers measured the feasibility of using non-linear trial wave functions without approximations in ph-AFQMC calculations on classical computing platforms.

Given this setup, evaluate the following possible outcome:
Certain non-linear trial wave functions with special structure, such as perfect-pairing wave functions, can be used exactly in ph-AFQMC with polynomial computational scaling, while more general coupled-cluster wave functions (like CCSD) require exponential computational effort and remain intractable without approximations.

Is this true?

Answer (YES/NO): NO